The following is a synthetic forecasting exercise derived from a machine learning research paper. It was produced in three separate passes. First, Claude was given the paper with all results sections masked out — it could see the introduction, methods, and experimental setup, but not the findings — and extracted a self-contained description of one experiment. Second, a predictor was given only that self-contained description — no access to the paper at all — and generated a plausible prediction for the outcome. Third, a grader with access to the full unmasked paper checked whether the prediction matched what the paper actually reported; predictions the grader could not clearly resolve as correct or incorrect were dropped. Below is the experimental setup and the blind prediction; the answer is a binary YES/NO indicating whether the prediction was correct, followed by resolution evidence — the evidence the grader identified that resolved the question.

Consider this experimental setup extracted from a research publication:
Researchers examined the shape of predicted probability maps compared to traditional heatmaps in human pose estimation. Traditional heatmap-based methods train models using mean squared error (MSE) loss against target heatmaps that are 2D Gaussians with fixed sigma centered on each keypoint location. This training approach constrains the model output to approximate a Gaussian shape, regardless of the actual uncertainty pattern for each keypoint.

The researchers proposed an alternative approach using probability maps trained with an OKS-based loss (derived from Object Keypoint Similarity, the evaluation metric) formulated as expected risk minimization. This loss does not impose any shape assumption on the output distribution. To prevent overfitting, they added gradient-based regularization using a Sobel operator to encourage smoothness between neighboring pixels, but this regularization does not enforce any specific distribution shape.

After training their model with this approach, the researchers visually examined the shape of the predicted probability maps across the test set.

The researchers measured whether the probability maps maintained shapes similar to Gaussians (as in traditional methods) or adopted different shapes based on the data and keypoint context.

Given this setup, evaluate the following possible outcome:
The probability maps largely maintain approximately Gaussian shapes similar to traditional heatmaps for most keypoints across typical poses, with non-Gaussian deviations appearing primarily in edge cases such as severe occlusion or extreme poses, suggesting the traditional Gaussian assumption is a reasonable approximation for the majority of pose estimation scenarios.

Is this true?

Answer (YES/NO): NO